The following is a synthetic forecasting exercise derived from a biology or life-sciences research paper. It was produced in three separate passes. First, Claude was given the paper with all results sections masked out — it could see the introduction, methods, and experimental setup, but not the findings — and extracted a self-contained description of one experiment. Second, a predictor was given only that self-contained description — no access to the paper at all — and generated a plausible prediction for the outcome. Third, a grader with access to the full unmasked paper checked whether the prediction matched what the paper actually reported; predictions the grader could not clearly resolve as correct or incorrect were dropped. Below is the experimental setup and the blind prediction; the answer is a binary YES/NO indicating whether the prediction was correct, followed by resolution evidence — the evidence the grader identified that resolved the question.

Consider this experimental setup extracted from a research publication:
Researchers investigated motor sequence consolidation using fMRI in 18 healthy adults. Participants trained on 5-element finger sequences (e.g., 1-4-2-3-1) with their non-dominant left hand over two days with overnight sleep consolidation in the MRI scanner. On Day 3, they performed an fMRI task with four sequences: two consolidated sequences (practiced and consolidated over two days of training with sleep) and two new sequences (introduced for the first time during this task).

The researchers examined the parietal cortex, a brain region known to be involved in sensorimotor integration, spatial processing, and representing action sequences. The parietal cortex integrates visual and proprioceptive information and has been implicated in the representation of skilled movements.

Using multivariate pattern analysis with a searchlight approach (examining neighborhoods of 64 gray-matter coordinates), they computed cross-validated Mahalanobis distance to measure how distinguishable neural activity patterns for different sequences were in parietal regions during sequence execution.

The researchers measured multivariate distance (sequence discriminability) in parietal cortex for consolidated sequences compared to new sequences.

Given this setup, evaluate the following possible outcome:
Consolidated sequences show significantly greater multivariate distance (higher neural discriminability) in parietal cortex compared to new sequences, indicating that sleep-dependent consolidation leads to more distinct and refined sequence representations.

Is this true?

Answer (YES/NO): YES